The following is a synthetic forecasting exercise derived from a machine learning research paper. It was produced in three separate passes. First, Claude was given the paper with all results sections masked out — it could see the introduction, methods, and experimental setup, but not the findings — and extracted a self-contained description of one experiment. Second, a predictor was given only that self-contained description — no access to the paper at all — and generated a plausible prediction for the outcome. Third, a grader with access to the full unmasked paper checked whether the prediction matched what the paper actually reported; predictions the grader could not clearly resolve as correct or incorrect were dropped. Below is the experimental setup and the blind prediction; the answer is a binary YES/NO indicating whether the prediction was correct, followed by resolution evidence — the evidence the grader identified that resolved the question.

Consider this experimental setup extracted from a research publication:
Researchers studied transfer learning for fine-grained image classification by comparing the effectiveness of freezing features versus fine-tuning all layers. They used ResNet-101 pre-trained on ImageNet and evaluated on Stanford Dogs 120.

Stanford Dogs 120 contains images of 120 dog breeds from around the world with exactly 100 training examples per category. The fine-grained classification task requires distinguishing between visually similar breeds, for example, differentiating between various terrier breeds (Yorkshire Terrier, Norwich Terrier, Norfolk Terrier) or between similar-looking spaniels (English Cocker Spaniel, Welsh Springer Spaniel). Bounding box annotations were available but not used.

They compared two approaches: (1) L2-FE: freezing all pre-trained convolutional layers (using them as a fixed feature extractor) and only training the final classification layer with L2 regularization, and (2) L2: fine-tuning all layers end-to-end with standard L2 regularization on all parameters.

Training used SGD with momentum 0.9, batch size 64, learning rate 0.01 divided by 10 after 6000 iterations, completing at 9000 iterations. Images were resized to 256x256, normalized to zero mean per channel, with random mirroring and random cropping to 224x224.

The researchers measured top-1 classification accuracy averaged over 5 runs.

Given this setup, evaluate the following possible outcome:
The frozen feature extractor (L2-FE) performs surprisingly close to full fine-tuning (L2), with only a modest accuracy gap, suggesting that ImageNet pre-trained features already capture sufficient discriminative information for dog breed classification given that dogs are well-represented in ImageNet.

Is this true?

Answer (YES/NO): NO